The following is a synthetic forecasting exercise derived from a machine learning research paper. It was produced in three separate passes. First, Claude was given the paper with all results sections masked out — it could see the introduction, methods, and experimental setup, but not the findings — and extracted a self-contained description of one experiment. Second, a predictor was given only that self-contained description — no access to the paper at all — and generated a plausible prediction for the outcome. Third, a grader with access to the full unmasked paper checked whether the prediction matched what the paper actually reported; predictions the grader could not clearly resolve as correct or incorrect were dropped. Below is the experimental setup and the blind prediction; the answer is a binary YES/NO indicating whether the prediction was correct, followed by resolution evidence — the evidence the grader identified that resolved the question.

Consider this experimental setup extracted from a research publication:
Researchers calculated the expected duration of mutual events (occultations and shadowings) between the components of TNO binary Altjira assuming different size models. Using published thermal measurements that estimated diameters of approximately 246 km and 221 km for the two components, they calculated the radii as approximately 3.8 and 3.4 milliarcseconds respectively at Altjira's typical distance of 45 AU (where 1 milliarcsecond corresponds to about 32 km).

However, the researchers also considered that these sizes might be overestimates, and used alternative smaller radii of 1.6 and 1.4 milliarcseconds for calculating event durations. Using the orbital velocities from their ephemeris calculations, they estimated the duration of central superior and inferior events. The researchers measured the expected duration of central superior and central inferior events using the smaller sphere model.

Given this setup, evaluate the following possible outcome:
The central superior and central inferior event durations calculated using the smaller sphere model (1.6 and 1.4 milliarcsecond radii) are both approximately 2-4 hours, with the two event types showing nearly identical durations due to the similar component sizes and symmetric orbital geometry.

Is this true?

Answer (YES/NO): NO